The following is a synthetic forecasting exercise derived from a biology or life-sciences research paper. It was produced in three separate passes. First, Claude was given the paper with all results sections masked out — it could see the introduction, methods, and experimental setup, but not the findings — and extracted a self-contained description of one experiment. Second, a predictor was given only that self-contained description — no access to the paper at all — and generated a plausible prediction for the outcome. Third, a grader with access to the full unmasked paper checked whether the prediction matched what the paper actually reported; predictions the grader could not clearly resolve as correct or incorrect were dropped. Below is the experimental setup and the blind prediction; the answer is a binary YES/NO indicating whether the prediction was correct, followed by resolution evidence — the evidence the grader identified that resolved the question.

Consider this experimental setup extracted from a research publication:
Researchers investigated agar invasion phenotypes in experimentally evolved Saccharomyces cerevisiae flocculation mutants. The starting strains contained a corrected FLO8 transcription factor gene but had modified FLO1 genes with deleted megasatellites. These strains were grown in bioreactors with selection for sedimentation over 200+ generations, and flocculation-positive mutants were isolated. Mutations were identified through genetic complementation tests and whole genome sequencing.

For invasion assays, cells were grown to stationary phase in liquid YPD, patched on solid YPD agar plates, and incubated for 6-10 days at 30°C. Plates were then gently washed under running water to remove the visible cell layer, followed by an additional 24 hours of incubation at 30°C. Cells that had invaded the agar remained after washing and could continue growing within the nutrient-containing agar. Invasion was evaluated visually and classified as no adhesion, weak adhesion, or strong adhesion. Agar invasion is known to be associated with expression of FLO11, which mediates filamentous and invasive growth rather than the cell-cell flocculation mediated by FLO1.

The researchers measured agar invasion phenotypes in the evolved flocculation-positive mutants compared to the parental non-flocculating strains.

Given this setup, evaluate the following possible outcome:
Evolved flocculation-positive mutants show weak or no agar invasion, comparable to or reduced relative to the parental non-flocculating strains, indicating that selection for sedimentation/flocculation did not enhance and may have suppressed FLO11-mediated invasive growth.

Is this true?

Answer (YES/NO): NO